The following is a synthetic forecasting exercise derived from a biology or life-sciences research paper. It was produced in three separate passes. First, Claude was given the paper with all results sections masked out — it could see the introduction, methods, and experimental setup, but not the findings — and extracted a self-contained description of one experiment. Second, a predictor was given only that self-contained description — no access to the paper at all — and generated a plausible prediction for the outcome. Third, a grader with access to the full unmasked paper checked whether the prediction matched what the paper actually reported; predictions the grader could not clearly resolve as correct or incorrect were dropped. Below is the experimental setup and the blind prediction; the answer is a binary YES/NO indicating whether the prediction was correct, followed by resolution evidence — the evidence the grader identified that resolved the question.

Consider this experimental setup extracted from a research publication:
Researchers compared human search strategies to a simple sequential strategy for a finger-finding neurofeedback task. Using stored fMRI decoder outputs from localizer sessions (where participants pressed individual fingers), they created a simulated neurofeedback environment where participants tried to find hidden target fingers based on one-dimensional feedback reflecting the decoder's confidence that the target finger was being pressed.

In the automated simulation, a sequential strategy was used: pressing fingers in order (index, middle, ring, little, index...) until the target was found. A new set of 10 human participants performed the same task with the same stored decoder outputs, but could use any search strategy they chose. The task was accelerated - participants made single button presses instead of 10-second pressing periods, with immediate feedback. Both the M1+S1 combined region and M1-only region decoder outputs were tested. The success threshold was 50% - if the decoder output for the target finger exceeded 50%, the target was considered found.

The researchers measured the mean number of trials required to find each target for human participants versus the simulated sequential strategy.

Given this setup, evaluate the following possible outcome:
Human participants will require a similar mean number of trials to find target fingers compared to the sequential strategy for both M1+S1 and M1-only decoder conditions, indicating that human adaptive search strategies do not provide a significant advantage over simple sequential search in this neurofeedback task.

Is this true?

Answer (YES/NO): YES